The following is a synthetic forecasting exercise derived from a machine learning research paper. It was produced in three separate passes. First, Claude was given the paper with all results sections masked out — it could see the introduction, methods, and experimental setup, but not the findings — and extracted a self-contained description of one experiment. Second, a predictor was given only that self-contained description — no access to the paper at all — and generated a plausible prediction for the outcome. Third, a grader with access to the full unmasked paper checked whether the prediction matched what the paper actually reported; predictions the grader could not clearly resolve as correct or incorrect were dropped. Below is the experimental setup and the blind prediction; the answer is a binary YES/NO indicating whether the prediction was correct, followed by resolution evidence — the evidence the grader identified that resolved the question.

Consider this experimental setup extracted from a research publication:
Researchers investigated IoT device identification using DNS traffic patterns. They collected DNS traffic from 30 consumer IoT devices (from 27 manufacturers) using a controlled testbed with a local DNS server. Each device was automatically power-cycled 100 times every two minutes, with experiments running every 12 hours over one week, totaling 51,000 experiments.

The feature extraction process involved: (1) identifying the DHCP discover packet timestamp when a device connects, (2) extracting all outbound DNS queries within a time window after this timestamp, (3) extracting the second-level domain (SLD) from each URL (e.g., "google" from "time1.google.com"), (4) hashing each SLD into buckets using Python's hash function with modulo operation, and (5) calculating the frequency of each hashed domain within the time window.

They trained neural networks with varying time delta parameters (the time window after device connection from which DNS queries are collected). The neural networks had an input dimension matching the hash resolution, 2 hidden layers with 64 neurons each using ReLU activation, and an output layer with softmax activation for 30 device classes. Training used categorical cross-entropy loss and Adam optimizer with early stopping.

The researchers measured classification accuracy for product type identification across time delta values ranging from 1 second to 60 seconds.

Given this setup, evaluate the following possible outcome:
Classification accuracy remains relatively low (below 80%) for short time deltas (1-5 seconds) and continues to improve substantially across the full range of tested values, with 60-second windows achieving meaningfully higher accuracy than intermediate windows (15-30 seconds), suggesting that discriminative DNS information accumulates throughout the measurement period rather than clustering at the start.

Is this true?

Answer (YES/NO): NO